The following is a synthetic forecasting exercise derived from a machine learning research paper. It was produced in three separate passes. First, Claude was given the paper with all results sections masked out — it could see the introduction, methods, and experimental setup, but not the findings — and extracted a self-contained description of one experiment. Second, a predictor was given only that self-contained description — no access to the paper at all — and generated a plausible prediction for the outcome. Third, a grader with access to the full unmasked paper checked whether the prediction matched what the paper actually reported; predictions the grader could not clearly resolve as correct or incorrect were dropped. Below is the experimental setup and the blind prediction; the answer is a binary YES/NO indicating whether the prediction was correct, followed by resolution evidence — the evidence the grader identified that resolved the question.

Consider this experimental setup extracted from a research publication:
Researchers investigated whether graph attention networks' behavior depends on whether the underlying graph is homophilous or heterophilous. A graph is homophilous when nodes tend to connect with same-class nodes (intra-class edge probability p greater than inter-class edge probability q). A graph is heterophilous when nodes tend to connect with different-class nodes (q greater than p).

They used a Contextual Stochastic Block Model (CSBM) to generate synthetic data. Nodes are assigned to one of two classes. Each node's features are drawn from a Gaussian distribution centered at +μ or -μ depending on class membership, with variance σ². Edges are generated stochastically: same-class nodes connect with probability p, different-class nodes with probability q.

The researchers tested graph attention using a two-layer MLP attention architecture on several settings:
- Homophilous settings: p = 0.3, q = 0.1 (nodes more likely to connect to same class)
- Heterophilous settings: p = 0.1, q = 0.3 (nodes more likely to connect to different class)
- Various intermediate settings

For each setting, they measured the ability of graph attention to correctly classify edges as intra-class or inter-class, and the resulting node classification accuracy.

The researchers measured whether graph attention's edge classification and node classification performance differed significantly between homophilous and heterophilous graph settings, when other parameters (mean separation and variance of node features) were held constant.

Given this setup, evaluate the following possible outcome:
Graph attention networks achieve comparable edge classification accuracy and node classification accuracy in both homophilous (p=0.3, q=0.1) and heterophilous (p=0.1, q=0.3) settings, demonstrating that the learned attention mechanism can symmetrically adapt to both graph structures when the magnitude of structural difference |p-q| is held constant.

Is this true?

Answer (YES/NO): YES